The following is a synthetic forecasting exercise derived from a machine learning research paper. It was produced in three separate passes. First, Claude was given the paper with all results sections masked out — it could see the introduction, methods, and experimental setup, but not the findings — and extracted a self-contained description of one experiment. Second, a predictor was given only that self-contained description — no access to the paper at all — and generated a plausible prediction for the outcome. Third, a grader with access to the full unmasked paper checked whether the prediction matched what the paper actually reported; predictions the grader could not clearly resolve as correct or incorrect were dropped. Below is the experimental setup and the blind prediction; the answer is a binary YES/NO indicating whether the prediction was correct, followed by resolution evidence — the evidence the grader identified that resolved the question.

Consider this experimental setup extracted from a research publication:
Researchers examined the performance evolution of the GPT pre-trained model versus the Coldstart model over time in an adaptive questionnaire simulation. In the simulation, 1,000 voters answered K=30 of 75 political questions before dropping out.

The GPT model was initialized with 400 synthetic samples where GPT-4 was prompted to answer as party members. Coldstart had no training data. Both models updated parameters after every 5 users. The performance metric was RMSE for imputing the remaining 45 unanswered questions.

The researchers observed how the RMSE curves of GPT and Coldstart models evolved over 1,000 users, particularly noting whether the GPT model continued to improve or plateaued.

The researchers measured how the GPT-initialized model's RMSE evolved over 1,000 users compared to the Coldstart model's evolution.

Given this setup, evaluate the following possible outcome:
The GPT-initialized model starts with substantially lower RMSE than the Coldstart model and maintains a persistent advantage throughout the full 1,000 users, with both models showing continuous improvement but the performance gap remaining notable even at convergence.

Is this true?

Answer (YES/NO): NO